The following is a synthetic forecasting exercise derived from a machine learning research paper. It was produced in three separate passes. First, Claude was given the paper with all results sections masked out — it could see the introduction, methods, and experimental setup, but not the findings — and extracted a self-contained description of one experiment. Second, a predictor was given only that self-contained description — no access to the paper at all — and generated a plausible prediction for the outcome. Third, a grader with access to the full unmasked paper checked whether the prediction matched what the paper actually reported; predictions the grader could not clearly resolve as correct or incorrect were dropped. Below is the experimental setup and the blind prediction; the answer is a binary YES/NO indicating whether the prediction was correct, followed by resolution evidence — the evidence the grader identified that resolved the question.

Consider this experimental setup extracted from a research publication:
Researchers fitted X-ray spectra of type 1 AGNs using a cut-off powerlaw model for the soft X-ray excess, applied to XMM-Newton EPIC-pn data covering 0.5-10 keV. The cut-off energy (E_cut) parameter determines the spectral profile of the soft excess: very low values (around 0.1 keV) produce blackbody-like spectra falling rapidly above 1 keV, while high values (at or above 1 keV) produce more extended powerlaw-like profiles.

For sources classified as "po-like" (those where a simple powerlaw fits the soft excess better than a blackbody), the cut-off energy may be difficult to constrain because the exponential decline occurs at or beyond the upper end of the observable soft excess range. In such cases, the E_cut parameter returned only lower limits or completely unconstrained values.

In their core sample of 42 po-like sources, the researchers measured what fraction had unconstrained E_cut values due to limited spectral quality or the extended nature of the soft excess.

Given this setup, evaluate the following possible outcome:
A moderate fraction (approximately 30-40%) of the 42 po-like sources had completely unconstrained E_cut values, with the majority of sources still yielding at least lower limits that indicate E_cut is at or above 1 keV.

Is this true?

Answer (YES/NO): NO